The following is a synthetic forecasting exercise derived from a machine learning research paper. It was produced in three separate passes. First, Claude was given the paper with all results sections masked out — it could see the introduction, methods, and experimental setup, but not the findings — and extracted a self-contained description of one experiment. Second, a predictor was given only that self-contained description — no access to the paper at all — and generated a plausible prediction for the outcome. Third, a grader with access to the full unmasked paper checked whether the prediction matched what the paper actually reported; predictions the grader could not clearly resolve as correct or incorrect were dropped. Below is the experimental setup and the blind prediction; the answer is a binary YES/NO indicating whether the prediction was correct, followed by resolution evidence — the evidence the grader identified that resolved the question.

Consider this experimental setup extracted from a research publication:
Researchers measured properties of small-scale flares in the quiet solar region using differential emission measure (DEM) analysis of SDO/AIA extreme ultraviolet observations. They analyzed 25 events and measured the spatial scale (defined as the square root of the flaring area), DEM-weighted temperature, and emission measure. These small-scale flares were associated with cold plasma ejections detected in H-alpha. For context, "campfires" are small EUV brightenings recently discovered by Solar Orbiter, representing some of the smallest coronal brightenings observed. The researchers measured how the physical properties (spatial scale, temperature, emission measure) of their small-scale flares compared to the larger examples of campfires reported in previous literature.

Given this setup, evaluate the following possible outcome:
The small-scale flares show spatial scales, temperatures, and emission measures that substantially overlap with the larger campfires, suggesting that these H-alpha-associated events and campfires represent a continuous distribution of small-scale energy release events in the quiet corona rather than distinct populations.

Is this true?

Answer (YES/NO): NO